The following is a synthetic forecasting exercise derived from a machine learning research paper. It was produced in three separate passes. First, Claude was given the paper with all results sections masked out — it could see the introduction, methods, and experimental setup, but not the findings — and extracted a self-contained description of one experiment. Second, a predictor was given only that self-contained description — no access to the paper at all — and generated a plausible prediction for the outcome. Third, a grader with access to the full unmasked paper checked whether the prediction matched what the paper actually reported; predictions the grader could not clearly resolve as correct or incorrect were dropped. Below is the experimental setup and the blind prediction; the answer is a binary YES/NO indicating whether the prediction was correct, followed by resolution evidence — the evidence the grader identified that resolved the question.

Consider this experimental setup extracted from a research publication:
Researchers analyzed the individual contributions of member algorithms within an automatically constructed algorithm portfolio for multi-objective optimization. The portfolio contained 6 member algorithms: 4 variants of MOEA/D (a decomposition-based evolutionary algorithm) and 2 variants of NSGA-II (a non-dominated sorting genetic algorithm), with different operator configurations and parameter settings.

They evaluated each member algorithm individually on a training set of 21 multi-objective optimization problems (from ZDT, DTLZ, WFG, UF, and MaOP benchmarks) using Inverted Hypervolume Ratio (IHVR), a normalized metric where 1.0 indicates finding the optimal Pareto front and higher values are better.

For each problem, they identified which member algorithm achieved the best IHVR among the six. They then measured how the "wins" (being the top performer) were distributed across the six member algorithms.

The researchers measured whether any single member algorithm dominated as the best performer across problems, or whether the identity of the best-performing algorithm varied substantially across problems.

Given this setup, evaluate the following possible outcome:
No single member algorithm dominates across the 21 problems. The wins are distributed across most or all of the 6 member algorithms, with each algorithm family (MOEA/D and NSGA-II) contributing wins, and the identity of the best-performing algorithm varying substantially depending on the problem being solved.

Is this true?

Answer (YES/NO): YES